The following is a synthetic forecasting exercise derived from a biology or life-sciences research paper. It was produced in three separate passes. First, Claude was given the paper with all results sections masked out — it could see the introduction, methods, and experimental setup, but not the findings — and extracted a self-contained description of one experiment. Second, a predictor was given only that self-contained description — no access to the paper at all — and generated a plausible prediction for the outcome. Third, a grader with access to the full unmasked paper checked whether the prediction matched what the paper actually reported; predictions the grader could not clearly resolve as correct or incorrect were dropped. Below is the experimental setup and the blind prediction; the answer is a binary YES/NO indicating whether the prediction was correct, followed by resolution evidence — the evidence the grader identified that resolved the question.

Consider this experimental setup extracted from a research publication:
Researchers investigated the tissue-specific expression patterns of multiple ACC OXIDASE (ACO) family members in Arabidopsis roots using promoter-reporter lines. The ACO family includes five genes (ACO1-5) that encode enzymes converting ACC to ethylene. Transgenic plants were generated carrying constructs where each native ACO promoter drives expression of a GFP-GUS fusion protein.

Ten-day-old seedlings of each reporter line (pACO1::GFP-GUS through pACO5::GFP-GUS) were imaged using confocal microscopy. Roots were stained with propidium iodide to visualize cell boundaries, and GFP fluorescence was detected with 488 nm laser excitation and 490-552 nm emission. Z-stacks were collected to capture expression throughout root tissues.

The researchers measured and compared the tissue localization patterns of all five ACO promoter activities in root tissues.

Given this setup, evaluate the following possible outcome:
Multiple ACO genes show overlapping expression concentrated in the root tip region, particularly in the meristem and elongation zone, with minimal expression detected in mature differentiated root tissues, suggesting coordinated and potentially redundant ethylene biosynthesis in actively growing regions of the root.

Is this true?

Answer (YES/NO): NO